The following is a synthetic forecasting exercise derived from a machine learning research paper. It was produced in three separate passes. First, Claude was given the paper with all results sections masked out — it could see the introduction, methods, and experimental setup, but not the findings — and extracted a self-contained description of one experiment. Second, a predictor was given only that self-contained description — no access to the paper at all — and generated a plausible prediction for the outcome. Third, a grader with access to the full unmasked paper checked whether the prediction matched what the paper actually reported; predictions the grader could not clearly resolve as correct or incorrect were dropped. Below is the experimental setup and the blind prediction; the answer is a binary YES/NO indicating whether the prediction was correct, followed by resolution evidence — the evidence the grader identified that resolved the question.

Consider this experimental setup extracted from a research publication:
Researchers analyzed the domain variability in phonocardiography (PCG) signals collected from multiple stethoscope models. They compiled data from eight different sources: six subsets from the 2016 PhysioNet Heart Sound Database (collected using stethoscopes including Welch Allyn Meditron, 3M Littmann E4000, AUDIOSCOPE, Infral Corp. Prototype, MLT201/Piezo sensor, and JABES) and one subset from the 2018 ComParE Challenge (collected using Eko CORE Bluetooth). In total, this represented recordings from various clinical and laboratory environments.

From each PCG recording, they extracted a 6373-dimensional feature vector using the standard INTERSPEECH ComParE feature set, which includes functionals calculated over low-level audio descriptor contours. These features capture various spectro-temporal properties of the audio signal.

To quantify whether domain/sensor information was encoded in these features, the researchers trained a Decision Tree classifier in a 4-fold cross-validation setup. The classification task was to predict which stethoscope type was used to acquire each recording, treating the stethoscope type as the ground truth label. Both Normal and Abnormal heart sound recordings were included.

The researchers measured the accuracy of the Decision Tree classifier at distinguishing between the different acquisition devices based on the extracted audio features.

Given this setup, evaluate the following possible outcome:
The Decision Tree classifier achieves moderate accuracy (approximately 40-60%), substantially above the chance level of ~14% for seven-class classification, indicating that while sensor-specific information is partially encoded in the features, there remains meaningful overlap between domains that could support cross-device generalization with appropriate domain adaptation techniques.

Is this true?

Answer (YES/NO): NO